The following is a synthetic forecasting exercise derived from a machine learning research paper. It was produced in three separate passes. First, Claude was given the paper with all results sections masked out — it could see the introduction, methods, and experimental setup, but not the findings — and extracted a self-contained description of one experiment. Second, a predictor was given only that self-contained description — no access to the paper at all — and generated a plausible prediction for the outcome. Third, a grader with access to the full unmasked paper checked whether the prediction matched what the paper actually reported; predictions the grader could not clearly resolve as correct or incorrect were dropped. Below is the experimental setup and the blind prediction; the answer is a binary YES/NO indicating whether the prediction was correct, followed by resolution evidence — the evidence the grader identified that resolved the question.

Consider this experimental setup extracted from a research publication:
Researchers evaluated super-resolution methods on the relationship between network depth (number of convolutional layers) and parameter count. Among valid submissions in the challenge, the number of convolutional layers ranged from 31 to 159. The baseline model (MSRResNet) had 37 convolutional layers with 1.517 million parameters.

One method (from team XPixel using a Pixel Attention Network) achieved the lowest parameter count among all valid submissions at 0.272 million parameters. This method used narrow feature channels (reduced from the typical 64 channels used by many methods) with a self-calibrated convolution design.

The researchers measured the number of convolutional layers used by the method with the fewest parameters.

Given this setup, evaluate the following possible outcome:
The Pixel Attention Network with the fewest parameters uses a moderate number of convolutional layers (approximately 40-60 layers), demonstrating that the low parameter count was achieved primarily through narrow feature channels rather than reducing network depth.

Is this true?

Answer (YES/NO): NO